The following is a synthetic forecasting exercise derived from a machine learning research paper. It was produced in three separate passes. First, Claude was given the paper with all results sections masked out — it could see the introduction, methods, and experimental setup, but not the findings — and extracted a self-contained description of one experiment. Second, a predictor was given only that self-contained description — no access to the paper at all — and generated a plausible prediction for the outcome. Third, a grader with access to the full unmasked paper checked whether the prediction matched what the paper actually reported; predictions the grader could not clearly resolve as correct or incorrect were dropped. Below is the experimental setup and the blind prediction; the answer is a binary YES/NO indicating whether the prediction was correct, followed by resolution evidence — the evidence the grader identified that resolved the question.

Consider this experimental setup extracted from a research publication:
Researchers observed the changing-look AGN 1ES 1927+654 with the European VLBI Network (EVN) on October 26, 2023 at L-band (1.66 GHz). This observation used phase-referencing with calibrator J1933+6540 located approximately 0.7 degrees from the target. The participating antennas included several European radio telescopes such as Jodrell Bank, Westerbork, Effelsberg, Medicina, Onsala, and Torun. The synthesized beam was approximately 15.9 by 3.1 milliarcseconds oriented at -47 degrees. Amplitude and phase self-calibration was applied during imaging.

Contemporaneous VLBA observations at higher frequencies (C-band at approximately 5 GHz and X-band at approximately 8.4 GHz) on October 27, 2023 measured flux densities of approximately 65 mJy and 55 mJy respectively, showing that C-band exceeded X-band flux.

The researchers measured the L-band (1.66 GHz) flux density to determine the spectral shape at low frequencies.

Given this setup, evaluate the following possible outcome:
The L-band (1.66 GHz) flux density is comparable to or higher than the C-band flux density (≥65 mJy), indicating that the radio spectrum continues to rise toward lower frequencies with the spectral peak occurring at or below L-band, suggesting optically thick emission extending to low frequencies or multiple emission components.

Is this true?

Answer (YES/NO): NO